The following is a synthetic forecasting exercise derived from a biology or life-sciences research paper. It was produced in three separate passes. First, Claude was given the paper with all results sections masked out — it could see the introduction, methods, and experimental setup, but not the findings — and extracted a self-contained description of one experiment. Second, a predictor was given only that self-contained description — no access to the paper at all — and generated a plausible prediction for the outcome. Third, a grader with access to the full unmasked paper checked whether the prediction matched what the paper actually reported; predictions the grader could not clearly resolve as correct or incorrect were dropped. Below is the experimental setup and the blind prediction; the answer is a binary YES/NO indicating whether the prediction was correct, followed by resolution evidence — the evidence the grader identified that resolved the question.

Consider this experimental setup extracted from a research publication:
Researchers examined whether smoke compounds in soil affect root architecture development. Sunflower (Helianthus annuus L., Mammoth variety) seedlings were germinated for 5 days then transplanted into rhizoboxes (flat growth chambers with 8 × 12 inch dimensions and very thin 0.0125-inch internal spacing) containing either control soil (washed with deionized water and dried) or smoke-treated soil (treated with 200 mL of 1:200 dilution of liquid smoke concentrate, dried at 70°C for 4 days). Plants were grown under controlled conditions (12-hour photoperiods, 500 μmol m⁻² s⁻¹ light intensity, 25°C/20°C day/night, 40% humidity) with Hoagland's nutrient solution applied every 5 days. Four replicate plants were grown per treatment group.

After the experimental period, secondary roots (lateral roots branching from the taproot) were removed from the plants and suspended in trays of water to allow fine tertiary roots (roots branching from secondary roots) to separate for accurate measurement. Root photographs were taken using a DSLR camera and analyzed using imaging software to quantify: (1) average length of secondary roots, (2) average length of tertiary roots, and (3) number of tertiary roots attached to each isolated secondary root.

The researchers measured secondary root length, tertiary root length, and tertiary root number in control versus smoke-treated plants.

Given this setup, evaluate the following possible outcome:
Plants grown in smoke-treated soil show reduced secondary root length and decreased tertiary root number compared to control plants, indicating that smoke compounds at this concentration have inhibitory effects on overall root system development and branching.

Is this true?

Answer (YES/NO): NO